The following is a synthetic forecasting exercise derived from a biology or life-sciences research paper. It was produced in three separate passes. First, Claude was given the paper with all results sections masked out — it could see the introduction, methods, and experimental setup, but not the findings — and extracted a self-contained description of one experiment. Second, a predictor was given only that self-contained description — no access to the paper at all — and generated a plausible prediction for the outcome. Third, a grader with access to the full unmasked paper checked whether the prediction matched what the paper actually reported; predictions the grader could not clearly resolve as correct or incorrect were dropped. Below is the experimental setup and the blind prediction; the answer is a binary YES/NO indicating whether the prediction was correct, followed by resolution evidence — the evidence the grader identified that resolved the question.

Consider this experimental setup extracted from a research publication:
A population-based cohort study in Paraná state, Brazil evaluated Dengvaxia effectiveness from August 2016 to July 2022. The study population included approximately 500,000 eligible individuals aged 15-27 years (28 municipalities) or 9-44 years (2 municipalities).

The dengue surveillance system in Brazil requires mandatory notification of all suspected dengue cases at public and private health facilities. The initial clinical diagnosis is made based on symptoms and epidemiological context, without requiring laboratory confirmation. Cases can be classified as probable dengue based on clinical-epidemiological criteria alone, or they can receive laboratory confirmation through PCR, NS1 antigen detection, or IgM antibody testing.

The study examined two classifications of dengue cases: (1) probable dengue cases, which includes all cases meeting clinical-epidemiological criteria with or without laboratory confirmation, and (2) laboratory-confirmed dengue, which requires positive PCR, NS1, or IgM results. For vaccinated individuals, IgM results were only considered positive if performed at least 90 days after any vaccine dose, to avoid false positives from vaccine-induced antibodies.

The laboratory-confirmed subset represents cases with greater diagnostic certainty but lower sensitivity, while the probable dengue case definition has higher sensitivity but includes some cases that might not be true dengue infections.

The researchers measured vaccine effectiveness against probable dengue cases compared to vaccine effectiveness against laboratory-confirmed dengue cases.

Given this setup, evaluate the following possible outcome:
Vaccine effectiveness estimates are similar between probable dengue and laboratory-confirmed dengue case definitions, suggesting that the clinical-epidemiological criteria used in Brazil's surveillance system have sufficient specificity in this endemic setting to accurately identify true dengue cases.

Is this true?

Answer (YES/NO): NO